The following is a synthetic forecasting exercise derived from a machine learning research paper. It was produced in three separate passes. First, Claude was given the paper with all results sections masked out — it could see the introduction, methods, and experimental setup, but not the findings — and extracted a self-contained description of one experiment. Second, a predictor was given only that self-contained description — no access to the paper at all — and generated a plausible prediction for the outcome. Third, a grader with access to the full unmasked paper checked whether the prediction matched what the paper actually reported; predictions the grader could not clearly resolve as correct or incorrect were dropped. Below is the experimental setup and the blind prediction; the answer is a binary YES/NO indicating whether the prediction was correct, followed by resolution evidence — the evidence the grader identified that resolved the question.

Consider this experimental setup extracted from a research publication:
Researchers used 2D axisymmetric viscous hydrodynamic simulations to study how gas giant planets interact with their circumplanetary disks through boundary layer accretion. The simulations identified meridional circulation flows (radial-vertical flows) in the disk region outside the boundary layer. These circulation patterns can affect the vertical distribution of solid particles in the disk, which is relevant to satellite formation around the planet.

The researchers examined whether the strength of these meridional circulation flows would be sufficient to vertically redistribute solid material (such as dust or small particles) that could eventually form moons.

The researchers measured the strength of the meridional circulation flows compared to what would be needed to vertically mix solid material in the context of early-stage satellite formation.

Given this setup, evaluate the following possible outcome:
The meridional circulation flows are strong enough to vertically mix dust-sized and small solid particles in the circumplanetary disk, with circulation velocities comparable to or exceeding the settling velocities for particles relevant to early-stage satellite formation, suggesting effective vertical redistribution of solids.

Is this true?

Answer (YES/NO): YES